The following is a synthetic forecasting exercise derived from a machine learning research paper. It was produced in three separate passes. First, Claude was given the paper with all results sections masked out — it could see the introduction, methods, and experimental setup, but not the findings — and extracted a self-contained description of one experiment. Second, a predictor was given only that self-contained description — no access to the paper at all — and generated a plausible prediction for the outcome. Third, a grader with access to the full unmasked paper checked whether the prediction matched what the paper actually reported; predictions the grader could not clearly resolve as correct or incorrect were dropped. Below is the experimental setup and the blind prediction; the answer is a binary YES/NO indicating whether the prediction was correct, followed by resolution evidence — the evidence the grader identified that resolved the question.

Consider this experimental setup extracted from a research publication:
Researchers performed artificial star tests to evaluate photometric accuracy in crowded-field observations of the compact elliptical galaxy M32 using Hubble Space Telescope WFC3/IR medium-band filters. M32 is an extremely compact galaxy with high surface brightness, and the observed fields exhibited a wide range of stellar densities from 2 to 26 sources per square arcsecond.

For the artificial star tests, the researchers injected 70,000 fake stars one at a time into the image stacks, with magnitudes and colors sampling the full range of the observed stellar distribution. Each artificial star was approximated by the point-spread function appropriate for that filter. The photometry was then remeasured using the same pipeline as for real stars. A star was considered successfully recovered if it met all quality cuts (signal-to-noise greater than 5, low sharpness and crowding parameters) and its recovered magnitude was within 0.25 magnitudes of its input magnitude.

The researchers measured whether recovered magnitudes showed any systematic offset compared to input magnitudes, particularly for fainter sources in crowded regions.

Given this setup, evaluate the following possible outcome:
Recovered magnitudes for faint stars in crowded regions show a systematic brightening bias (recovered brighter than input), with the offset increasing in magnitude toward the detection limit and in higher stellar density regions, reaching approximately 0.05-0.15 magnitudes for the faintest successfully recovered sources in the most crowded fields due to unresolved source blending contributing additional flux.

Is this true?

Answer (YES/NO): NO